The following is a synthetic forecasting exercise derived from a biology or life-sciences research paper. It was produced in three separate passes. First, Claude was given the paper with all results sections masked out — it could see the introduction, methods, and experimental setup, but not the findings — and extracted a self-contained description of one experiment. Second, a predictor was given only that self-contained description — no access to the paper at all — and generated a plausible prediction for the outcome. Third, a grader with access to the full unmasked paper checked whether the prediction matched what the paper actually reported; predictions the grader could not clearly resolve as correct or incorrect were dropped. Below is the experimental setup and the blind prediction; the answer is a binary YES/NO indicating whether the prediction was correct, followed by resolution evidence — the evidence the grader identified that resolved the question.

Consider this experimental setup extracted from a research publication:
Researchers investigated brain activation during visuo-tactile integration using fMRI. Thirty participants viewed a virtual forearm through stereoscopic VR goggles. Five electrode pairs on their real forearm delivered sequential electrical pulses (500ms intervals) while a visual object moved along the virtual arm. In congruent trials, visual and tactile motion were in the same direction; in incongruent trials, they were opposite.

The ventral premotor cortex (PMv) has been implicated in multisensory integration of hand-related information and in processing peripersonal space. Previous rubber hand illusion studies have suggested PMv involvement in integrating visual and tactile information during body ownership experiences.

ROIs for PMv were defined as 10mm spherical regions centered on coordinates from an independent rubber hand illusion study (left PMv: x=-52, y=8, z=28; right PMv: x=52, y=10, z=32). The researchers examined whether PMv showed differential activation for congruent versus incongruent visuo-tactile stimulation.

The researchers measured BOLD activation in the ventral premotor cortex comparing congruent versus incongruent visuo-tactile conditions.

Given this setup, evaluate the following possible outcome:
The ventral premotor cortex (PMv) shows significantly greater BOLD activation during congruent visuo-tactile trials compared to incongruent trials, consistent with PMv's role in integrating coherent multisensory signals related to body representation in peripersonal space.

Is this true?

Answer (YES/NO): NO